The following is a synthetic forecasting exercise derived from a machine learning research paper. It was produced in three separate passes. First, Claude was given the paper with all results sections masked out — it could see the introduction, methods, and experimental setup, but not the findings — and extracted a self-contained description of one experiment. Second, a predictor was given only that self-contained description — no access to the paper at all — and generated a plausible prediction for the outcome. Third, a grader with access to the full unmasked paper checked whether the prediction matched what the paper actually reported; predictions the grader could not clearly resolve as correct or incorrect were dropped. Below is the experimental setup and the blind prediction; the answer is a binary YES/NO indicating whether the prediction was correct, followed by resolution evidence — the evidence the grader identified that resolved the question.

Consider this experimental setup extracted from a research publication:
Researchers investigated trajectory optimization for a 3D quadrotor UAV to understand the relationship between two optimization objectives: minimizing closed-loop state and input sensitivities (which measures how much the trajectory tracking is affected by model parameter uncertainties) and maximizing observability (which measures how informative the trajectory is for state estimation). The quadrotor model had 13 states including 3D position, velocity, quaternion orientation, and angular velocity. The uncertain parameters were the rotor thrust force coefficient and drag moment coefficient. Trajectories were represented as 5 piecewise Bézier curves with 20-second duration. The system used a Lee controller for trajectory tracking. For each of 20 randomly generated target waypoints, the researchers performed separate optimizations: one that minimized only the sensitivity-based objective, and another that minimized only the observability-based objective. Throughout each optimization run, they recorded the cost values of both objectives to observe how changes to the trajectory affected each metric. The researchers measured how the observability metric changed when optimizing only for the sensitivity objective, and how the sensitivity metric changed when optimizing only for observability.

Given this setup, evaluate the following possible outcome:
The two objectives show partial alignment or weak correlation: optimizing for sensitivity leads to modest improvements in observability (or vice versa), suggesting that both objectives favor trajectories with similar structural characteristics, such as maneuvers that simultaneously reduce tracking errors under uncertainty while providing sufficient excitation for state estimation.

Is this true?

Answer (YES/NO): NO